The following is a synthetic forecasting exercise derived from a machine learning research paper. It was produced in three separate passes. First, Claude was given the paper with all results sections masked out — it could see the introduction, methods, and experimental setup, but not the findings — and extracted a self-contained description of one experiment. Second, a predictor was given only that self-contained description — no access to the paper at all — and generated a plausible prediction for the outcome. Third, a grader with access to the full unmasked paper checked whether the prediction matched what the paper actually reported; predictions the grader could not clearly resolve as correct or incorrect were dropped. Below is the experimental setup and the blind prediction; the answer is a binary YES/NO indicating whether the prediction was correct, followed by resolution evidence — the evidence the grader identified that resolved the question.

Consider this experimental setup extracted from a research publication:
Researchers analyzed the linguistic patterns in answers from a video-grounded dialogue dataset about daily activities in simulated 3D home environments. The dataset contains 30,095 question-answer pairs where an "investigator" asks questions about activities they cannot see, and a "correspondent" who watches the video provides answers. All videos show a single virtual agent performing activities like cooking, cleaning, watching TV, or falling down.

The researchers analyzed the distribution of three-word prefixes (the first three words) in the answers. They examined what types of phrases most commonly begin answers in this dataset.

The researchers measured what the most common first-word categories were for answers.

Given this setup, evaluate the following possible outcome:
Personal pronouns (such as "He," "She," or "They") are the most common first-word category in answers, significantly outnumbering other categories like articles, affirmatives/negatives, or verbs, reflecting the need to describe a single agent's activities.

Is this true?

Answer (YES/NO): YES